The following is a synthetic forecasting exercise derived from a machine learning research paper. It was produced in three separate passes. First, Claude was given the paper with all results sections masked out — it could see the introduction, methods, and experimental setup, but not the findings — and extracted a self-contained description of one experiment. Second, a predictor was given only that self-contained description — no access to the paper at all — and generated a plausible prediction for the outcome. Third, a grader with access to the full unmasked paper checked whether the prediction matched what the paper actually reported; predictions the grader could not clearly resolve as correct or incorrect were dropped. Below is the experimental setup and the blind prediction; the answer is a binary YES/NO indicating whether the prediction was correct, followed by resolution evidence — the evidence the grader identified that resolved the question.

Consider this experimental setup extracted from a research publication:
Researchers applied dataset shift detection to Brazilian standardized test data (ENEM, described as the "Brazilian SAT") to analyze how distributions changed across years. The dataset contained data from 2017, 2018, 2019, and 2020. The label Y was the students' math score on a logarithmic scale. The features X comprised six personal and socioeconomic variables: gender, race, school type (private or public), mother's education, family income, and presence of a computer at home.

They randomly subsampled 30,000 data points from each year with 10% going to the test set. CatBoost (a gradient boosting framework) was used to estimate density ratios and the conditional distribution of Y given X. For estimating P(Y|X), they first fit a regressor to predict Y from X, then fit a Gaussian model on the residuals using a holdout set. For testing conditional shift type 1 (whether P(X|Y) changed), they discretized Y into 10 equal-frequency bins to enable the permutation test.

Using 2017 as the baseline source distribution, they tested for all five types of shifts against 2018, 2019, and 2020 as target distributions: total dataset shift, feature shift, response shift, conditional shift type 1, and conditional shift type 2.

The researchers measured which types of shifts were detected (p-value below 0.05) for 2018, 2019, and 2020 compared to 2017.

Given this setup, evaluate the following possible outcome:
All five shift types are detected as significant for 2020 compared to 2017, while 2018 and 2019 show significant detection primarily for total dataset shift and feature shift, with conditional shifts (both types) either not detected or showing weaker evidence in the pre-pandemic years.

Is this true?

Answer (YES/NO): NO